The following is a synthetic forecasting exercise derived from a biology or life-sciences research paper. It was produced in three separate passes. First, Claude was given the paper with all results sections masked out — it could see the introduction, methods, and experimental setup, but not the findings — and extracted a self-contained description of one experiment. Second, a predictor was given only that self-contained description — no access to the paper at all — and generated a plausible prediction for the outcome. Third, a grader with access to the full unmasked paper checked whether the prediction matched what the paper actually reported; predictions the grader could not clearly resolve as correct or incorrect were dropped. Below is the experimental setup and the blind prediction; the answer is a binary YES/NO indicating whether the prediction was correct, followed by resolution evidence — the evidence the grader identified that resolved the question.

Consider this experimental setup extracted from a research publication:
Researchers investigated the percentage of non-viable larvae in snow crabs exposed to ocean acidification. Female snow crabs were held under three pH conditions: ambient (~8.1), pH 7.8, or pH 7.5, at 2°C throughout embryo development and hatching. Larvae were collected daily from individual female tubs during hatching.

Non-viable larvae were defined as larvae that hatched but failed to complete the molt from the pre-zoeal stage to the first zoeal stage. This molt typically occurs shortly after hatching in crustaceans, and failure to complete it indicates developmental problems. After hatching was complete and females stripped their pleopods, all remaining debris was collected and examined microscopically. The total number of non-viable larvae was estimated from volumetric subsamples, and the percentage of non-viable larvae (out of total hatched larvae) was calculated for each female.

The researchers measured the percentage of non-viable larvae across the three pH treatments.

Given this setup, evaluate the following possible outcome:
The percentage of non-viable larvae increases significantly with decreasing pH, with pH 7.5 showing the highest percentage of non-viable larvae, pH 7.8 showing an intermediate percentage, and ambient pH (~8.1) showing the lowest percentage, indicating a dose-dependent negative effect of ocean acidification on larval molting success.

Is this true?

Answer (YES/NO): NO